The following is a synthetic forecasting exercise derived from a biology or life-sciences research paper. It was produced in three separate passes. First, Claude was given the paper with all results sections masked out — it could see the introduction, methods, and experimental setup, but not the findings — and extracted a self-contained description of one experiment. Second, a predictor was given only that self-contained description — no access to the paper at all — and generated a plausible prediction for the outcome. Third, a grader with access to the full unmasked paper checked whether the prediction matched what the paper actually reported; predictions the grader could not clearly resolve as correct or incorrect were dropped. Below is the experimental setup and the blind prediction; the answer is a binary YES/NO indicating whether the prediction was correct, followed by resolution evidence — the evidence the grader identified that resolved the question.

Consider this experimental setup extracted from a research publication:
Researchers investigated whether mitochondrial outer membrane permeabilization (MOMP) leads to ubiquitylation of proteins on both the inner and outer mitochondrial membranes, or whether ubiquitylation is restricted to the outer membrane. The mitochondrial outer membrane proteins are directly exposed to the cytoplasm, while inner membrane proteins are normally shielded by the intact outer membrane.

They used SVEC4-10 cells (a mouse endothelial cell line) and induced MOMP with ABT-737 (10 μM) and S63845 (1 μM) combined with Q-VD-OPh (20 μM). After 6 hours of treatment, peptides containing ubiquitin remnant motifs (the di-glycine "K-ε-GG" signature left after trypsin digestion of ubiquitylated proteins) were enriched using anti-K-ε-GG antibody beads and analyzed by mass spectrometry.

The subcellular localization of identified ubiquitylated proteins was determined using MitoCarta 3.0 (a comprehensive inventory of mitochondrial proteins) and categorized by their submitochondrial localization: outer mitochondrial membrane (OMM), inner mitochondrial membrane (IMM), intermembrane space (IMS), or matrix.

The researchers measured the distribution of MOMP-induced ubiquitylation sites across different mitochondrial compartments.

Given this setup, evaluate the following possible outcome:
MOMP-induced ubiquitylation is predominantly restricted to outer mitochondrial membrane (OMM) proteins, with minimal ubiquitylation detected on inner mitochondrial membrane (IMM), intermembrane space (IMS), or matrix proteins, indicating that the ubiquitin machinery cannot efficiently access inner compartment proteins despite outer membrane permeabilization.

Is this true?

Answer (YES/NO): NO